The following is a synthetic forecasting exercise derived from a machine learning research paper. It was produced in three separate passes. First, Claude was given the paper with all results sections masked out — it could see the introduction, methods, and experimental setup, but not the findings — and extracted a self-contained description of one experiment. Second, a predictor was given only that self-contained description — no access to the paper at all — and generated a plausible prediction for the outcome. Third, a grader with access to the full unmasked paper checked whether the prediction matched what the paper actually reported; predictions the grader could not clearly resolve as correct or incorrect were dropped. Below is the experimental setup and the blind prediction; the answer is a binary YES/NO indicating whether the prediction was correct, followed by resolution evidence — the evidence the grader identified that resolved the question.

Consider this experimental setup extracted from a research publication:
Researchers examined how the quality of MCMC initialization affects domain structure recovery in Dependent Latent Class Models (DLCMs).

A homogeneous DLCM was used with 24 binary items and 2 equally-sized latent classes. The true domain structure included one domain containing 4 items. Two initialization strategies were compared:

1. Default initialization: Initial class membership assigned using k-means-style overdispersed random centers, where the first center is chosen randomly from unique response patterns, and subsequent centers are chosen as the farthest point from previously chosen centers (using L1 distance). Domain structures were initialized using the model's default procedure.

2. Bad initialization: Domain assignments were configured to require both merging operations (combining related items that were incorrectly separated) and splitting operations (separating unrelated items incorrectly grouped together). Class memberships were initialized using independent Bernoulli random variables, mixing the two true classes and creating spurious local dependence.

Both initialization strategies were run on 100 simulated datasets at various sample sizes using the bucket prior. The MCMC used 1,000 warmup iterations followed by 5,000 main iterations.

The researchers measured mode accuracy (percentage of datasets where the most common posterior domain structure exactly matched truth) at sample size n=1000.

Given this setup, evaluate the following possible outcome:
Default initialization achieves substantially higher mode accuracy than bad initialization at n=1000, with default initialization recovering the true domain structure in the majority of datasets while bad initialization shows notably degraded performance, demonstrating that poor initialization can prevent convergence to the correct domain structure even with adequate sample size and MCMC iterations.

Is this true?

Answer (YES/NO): NO